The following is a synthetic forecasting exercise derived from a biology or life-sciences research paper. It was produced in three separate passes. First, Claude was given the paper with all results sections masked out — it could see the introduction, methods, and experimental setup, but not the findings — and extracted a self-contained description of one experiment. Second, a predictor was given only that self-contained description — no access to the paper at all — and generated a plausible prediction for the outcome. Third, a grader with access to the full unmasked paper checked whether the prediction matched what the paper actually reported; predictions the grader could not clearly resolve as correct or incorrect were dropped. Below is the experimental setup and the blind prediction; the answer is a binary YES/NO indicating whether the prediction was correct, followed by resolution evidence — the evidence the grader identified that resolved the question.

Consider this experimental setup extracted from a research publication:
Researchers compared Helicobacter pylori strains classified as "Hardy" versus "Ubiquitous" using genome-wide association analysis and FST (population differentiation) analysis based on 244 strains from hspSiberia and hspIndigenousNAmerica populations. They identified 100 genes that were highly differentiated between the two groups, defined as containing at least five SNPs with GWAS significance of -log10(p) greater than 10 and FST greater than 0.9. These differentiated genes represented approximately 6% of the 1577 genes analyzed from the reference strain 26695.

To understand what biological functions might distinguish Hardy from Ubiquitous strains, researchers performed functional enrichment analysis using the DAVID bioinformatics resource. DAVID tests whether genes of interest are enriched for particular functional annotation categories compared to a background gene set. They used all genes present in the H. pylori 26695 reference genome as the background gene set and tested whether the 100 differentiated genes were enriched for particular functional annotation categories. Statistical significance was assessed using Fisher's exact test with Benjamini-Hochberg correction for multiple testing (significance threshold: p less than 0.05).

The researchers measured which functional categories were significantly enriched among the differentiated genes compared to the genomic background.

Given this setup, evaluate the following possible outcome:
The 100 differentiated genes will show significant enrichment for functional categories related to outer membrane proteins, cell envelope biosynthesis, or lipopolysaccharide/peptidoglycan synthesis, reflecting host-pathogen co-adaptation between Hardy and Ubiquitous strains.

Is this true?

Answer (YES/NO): YES